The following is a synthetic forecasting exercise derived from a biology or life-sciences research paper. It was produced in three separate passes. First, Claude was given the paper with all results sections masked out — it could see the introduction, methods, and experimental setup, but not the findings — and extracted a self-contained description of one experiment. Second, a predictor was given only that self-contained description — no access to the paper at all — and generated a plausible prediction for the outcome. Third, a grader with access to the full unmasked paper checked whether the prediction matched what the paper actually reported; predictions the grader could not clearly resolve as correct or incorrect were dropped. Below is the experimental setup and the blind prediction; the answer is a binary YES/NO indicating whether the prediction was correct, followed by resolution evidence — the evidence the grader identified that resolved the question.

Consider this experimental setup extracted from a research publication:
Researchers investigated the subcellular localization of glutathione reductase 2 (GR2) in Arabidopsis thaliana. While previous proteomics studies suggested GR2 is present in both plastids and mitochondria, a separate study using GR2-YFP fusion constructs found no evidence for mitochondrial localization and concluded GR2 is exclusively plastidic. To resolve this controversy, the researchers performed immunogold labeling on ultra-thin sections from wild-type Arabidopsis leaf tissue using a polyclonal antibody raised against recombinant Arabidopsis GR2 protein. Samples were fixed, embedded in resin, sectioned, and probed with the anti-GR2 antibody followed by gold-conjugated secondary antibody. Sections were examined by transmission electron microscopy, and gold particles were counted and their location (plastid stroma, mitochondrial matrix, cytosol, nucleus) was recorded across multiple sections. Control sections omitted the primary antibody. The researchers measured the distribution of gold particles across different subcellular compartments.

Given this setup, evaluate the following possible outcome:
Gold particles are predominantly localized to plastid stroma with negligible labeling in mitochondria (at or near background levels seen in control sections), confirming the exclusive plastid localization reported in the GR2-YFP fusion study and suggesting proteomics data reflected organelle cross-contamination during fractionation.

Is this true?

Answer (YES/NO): NO